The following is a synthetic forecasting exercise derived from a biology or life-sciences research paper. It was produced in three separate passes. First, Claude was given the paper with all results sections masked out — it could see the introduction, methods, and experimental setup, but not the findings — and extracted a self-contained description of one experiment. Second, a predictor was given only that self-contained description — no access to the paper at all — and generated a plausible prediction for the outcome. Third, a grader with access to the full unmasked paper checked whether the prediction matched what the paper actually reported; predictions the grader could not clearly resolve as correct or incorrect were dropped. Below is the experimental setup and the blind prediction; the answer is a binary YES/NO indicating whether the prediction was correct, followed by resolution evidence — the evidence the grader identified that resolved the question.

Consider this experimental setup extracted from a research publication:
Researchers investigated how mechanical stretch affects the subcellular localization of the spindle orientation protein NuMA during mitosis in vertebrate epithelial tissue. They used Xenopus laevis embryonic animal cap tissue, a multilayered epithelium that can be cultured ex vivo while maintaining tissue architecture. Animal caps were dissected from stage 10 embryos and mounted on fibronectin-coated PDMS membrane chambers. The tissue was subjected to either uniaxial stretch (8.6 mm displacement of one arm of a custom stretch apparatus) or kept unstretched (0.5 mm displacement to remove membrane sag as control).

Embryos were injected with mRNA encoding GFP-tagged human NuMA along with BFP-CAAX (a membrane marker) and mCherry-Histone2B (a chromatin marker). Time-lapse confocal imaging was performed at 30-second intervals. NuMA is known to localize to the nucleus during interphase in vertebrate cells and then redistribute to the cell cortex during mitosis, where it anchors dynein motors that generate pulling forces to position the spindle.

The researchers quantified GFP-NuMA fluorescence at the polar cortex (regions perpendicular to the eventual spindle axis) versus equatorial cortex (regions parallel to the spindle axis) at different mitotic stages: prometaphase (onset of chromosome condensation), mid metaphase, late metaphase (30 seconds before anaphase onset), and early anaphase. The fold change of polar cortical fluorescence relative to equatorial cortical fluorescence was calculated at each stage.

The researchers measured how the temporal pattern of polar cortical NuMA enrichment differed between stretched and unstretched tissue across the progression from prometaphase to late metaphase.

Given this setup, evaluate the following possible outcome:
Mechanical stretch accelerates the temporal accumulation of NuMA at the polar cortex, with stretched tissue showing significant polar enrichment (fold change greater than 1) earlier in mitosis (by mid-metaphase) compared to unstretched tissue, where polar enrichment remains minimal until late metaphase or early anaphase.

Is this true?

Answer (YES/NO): NO